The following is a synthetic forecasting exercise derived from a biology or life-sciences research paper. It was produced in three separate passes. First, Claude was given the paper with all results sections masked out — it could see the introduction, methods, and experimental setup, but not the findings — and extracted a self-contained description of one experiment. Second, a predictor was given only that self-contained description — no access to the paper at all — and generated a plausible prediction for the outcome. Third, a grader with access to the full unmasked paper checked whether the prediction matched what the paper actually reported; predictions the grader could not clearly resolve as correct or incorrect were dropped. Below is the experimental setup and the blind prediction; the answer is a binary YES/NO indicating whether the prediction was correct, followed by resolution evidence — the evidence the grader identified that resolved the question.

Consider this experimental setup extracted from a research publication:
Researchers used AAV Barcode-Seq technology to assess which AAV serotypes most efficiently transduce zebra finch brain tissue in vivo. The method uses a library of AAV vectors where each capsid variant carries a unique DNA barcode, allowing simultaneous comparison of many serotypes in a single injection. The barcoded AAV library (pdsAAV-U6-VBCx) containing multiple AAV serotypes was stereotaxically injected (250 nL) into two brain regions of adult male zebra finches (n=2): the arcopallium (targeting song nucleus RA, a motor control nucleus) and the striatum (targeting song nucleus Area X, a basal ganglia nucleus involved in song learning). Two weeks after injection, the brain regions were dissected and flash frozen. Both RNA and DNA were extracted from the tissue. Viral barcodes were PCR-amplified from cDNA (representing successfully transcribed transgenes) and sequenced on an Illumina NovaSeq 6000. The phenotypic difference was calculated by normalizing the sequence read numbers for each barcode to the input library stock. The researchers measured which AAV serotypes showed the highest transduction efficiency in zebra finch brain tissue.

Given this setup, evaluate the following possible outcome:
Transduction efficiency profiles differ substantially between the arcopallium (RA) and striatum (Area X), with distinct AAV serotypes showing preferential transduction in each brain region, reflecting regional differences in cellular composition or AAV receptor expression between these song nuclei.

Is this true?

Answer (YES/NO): NO